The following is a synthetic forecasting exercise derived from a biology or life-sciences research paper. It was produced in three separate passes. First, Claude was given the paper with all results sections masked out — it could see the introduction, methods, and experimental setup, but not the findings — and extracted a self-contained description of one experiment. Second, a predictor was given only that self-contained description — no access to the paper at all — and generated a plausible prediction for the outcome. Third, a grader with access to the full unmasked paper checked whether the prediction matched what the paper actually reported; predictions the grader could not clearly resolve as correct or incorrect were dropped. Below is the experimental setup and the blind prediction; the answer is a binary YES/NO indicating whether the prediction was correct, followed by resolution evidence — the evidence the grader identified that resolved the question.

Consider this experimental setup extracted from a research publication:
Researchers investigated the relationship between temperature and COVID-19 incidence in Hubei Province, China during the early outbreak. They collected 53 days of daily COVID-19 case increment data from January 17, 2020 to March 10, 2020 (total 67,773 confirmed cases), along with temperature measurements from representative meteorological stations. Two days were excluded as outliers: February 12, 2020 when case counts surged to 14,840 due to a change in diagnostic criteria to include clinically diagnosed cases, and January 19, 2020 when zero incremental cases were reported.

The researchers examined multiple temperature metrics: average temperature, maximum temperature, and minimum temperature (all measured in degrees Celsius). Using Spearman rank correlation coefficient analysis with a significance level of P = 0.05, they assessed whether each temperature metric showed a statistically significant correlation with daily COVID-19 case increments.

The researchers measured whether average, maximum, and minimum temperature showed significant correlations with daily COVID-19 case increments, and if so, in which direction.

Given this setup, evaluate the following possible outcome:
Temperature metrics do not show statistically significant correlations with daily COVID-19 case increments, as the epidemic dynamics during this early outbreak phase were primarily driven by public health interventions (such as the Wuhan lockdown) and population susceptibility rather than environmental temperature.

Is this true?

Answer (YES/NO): NO